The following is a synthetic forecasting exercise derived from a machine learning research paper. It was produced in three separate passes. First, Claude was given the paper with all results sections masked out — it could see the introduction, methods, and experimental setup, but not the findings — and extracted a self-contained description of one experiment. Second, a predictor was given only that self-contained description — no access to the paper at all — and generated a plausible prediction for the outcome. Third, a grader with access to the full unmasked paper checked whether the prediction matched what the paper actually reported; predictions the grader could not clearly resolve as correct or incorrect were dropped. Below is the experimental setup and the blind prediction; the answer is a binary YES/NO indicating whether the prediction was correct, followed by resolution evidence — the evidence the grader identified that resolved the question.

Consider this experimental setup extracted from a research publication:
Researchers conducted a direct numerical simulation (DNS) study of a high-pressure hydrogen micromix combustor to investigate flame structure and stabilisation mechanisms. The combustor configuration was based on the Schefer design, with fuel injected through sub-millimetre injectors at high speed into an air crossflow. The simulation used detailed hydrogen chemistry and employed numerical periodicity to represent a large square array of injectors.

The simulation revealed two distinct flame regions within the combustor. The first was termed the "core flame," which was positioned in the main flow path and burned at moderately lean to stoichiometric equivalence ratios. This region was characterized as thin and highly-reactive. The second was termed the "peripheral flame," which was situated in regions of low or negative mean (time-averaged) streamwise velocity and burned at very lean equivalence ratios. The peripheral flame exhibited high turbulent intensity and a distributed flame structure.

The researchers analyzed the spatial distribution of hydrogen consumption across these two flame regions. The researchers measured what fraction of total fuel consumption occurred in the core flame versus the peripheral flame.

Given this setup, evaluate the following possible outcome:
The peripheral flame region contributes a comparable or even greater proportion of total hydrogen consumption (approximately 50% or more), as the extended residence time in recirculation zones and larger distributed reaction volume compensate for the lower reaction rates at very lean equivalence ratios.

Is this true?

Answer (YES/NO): NO